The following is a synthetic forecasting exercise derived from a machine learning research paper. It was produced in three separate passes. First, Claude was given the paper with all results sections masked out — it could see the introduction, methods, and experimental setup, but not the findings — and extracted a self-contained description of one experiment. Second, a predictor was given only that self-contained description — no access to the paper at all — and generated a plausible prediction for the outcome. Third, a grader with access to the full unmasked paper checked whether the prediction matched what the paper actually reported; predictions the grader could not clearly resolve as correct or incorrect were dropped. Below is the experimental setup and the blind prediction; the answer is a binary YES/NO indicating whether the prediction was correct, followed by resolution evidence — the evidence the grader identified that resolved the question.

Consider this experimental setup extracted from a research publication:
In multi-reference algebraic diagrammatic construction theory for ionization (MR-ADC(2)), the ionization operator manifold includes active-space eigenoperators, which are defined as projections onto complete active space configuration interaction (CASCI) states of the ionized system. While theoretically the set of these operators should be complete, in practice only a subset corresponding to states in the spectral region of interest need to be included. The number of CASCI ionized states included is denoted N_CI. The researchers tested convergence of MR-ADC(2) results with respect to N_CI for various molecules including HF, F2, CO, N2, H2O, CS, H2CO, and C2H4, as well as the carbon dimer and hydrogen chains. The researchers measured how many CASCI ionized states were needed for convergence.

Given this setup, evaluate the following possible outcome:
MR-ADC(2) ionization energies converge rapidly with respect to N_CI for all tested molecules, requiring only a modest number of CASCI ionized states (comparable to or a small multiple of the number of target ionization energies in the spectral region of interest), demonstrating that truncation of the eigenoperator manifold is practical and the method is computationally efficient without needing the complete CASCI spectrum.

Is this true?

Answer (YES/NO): NO